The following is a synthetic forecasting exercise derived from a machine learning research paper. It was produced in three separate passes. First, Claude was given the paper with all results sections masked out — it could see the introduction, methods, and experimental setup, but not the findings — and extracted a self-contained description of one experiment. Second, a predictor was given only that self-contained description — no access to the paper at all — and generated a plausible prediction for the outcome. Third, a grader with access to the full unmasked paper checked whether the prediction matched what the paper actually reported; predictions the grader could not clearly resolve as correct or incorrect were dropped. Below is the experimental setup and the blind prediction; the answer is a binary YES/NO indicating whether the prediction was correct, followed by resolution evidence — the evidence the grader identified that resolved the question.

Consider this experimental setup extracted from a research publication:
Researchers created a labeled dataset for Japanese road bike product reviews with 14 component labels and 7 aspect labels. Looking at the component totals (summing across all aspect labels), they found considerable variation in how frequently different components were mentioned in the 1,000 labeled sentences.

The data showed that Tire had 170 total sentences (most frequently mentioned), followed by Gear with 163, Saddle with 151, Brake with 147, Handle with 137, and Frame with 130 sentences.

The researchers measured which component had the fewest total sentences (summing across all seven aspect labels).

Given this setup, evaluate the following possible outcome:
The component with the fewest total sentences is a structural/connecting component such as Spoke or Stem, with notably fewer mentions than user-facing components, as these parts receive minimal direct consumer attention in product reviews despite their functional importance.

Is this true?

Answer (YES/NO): YES